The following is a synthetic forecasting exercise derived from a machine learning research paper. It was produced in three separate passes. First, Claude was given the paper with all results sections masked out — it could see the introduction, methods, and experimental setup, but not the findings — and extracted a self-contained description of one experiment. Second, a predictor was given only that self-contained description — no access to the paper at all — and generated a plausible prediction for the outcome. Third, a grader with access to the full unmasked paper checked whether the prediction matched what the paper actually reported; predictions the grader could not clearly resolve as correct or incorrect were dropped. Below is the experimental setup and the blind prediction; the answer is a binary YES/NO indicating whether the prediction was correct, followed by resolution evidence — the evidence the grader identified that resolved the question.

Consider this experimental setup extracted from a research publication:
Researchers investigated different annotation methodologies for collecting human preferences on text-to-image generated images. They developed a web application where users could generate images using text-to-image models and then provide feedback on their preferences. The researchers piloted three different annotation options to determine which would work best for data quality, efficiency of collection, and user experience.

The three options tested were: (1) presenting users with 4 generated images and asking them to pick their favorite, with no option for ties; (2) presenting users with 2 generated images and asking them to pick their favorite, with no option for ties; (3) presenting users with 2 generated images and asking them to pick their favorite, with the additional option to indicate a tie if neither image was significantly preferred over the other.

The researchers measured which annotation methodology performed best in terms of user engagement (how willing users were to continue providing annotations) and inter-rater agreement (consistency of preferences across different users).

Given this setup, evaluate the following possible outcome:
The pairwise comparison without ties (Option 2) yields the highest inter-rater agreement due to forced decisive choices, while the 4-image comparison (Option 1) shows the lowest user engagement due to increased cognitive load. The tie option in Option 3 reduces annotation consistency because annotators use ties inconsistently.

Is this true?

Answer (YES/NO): NO